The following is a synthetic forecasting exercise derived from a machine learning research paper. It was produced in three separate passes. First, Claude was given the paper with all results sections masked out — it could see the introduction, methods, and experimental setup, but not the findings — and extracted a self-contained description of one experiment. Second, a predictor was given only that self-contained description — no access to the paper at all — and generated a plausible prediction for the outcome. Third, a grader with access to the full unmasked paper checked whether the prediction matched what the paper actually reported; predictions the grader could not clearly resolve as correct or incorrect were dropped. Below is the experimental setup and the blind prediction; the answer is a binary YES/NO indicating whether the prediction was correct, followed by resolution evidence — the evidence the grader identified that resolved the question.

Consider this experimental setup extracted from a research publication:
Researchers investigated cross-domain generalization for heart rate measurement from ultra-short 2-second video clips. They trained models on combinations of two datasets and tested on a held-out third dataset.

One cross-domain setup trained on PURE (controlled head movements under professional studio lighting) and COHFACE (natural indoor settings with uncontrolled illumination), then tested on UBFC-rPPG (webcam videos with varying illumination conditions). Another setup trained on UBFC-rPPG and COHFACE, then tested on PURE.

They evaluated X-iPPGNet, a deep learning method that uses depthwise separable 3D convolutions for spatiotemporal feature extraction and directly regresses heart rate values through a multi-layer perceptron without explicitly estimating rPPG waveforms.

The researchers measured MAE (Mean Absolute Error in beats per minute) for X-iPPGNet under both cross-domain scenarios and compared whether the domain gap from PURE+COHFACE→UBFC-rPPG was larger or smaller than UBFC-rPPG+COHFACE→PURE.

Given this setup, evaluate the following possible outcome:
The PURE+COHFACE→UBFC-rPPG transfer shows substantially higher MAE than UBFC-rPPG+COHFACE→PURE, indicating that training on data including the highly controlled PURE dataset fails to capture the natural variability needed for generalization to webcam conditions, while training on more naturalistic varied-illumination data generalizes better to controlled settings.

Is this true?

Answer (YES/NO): YES